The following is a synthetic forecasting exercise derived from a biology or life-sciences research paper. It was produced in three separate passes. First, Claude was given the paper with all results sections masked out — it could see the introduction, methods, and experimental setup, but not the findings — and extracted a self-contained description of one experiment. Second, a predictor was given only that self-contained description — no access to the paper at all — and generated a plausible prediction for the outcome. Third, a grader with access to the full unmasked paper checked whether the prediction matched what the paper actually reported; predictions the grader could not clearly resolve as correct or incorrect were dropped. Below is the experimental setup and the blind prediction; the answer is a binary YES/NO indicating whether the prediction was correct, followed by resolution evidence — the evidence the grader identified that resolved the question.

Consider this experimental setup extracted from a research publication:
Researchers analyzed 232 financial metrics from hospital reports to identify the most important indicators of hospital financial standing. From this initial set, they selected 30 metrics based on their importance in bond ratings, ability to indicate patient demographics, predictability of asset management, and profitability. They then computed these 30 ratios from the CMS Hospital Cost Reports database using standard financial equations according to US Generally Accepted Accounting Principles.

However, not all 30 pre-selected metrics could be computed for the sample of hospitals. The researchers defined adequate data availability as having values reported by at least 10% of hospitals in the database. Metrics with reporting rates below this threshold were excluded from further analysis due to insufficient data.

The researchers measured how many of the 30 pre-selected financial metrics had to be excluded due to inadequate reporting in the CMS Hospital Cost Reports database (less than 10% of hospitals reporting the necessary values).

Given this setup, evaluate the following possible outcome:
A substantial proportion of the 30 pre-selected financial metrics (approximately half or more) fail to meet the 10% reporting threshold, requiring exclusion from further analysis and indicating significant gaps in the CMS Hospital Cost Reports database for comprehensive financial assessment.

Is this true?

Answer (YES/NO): NO